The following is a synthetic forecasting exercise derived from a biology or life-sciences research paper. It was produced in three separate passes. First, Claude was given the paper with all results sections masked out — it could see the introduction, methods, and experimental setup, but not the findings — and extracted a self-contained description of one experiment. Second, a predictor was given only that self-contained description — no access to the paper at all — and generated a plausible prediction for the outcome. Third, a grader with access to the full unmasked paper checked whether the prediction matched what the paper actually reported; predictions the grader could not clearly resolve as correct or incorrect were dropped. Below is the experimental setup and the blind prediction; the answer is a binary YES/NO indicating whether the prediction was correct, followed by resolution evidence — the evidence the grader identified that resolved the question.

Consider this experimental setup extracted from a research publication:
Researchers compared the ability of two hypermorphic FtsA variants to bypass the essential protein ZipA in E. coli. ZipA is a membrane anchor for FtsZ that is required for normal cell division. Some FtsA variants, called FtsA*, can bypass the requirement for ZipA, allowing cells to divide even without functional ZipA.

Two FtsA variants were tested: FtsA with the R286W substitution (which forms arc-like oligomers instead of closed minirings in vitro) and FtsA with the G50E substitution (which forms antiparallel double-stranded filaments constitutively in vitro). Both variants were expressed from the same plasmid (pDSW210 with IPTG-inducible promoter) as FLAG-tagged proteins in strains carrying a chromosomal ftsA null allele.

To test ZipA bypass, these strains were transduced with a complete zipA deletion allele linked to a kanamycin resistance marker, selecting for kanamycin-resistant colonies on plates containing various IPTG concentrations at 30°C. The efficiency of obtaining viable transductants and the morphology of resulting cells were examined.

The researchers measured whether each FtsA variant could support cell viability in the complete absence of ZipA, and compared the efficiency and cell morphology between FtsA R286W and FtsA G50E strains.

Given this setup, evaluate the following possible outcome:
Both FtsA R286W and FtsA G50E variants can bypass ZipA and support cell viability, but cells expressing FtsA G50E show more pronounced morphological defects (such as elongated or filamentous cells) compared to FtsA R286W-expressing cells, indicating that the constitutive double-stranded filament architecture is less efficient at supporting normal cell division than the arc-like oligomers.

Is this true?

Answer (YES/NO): YES